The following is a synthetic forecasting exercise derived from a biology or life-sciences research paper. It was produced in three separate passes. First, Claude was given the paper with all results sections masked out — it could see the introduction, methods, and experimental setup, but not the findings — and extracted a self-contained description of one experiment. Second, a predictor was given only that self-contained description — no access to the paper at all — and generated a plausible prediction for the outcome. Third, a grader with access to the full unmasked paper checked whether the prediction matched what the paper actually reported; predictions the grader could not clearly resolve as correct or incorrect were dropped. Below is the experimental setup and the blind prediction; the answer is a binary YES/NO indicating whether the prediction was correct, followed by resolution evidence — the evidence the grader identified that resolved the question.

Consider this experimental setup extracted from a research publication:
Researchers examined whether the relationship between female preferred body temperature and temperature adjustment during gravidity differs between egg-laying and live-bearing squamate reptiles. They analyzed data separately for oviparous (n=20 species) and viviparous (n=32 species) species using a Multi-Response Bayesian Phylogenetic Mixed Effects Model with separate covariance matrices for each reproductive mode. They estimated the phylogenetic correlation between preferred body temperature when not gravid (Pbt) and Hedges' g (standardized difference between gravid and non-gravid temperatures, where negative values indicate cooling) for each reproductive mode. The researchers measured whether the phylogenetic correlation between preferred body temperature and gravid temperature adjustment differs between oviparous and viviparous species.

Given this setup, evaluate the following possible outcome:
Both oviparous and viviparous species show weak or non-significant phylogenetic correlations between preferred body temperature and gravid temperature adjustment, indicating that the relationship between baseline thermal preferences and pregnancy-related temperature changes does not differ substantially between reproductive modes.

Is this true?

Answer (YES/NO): NO